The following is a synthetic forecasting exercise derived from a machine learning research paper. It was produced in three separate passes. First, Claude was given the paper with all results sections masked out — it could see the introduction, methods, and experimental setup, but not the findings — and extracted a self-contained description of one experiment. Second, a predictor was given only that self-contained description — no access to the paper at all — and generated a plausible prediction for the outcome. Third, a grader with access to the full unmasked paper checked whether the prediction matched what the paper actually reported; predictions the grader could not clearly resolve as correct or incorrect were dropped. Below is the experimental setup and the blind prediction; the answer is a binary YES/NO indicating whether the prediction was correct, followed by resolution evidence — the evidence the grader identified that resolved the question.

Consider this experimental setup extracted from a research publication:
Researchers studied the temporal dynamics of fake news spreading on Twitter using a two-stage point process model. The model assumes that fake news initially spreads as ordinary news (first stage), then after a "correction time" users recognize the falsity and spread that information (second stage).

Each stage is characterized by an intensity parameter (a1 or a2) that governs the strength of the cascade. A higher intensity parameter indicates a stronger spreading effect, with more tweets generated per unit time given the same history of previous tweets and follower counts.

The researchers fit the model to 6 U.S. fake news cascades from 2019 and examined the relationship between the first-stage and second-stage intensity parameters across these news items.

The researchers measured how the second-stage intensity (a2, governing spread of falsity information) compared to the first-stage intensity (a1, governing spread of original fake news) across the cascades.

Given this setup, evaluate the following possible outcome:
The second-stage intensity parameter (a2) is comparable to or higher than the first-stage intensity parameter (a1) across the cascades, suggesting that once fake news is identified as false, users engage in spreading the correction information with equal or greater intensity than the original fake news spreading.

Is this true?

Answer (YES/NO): NO